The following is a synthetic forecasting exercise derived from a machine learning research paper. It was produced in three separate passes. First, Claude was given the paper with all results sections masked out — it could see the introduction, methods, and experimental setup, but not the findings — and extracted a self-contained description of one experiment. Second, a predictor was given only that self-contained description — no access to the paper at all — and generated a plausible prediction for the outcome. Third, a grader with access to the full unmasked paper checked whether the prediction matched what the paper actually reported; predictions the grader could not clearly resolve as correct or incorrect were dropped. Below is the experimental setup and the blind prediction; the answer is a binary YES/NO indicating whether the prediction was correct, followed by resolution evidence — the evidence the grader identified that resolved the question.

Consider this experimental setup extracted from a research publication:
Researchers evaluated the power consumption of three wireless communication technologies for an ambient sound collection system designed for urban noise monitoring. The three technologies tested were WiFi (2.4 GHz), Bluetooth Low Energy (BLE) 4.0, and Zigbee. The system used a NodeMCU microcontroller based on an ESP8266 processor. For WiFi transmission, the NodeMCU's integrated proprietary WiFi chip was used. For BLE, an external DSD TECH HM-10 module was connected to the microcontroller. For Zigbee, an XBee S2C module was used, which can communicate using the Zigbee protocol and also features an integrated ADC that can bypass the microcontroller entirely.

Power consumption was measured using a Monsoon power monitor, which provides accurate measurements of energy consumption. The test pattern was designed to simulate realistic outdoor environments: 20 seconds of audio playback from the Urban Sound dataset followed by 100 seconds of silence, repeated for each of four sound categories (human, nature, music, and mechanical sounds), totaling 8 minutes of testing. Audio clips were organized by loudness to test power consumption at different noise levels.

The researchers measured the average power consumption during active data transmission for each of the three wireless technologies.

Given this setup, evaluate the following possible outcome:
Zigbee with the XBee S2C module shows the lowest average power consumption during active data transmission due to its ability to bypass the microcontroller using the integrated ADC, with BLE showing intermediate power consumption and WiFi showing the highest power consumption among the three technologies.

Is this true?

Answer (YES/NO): YES